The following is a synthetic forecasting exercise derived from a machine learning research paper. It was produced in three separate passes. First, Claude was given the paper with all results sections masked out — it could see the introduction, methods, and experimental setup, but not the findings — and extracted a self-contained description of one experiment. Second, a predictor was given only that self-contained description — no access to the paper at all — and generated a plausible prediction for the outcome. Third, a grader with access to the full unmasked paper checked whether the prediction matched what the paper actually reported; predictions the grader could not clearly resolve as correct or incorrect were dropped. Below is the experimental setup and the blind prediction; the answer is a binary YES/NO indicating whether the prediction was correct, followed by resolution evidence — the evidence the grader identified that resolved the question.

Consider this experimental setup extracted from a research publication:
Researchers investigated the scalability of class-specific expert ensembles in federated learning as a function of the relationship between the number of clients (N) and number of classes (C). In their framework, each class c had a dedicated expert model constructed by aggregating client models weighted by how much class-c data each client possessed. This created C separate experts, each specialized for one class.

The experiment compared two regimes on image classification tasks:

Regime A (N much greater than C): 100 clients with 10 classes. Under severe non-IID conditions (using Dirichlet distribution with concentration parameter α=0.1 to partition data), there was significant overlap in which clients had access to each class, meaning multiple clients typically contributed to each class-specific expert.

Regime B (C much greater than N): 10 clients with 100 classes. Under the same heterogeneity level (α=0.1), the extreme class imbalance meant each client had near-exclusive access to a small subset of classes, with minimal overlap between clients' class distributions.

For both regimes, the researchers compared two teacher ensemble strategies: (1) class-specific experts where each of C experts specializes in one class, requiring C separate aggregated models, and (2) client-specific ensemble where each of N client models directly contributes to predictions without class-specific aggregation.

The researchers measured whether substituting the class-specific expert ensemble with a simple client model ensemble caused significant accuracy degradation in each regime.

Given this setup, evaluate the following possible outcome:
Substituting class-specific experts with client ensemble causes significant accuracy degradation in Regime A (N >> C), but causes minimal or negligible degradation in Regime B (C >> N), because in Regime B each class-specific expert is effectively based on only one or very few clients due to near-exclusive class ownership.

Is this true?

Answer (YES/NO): YES